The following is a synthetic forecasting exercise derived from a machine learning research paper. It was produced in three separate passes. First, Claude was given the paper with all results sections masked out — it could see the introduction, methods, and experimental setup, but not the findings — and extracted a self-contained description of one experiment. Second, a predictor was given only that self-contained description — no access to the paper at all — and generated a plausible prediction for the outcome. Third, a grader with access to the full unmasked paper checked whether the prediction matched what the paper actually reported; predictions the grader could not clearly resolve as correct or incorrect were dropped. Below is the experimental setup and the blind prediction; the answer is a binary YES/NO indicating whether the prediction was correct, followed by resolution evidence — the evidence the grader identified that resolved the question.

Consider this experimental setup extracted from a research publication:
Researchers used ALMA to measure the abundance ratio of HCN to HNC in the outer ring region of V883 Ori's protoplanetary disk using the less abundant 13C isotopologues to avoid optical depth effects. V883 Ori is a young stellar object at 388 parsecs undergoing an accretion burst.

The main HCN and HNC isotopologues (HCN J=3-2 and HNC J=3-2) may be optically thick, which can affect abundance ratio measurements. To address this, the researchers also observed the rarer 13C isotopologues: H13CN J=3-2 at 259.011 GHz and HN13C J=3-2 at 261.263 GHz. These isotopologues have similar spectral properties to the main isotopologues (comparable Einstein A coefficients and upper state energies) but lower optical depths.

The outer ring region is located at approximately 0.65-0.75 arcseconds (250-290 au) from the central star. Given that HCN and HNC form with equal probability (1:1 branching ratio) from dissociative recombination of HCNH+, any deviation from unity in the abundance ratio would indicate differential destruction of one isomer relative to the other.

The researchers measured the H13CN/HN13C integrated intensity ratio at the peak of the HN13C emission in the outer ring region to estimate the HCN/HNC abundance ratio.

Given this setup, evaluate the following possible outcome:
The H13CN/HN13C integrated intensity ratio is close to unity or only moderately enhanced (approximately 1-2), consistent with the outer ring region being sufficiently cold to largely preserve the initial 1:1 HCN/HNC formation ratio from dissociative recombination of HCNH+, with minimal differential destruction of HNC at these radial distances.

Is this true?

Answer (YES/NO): YES